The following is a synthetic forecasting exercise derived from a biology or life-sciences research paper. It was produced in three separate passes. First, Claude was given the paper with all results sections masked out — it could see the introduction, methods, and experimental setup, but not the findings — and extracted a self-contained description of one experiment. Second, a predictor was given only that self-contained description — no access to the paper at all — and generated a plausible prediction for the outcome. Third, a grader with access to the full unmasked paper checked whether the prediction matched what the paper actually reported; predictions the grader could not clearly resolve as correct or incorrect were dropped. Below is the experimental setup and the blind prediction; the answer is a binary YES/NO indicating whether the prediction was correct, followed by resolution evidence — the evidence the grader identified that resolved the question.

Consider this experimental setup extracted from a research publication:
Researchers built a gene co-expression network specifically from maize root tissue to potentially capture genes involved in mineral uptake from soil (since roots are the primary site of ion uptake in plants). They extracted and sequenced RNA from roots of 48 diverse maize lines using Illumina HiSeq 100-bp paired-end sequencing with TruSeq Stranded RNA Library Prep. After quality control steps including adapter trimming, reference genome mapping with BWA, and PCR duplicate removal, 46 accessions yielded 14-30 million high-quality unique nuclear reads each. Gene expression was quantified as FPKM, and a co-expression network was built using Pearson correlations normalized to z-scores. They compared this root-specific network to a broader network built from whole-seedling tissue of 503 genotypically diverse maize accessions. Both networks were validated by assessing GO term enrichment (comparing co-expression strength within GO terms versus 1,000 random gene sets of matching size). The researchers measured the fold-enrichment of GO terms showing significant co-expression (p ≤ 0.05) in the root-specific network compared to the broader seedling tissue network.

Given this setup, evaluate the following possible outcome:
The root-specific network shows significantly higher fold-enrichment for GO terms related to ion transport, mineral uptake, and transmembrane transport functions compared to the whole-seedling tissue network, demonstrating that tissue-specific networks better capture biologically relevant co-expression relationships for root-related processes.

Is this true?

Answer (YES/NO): NO